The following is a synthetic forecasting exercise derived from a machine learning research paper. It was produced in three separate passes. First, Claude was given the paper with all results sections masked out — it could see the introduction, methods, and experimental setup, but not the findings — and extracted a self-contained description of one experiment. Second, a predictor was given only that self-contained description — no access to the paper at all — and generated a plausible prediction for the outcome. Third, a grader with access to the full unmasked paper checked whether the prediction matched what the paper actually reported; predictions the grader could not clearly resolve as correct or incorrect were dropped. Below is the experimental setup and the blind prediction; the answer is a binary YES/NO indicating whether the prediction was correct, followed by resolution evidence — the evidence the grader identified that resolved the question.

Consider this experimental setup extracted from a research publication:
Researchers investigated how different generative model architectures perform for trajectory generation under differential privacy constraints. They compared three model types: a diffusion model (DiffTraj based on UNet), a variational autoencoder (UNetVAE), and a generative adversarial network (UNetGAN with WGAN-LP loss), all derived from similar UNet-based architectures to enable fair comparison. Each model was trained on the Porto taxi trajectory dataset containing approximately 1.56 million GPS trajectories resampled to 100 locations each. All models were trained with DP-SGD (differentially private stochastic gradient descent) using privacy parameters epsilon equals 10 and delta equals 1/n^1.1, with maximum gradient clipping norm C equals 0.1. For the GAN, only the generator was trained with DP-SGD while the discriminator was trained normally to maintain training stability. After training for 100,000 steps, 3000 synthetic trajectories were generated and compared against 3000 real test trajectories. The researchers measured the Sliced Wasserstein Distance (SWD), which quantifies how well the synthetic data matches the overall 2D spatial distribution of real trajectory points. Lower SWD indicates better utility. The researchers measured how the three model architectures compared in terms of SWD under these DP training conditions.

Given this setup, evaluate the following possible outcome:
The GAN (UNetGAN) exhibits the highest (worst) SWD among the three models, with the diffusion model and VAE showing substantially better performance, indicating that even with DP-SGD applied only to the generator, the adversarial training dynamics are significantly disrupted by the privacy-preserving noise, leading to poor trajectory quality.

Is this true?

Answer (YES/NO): NO